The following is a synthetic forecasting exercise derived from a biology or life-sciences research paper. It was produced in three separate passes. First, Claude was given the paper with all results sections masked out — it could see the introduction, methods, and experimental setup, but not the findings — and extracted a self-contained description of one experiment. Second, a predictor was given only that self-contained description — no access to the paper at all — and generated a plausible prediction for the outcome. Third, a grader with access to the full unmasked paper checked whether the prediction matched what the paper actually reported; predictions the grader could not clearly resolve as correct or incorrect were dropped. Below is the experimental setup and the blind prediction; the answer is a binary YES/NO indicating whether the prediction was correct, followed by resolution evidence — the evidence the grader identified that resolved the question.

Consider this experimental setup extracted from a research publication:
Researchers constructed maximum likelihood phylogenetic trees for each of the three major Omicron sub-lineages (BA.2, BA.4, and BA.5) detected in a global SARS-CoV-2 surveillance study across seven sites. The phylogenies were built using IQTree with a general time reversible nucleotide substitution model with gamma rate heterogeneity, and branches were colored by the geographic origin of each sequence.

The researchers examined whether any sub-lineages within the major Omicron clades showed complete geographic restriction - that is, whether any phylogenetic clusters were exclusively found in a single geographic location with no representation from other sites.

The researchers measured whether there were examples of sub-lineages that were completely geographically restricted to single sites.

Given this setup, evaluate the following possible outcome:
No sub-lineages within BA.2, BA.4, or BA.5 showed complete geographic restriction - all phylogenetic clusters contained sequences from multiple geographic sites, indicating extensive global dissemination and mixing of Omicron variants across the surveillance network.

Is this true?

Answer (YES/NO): YES